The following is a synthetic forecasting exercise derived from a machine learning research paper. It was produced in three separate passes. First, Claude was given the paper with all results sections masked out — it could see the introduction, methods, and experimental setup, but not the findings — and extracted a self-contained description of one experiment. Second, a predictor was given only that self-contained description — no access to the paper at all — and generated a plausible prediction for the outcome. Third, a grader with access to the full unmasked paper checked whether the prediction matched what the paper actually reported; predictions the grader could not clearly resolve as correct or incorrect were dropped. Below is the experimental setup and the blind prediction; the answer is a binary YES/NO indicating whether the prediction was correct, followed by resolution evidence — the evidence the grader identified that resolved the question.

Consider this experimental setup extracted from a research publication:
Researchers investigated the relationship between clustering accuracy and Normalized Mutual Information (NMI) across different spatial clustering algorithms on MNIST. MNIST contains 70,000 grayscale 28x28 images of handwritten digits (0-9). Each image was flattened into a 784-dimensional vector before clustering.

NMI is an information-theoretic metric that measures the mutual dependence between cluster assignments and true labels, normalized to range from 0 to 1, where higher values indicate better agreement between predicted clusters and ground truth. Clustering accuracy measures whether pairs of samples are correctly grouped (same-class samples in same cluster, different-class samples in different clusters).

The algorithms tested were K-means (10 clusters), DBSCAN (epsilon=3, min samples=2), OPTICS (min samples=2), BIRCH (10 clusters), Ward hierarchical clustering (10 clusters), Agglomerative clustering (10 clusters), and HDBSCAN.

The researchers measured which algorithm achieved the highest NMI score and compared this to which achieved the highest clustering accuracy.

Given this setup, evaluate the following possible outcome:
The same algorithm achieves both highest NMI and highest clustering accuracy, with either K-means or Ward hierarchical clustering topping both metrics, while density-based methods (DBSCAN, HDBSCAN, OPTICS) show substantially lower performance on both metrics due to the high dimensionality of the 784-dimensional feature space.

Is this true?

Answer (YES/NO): NO